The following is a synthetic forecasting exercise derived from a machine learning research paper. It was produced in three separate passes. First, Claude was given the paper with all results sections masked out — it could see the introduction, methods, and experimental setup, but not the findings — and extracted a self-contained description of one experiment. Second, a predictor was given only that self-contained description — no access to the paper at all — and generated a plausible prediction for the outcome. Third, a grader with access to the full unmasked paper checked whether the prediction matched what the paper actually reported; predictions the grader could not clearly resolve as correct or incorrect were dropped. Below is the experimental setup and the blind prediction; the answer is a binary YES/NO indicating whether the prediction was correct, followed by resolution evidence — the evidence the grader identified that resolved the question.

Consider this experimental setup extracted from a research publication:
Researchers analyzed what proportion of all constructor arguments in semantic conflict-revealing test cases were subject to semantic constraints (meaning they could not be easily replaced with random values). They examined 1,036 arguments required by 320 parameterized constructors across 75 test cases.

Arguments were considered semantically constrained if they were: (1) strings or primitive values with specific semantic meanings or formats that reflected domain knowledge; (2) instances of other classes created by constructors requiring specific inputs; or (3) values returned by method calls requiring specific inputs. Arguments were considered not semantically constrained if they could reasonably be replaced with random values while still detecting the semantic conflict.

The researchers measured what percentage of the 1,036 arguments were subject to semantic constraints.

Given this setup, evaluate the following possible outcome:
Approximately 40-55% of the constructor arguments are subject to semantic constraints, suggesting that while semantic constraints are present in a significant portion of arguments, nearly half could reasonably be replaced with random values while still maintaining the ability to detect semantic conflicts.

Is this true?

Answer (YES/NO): NO